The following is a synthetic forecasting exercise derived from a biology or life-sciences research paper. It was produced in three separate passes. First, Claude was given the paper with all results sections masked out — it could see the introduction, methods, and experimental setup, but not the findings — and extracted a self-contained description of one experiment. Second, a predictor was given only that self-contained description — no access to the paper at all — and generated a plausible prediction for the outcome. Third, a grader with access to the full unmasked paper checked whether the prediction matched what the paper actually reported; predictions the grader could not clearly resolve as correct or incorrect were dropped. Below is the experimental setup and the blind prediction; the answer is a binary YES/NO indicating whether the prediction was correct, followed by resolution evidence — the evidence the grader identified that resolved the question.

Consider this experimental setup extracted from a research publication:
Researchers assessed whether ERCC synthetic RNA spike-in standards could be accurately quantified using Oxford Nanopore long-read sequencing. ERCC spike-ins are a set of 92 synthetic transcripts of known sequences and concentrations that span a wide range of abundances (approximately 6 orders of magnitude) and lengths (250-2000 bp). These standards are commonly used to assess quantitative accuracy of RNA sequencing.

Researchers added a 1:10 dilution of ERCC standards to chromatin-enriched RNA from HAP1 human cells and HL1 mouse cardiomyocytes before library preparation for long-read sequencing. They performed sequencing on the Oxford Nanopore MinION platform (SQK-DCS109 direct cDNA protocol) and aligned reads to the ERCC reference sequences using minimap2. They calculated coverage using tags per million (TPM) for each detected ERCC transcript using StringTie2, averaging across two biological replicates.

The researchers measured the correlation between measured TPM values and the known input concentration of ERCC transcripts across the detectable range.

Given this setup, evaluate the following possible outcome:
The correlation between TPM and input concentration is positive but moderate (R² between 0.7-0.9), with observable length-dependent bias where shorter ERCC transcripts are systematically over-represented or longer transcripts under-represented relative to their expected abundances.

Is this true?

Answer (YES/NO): NO